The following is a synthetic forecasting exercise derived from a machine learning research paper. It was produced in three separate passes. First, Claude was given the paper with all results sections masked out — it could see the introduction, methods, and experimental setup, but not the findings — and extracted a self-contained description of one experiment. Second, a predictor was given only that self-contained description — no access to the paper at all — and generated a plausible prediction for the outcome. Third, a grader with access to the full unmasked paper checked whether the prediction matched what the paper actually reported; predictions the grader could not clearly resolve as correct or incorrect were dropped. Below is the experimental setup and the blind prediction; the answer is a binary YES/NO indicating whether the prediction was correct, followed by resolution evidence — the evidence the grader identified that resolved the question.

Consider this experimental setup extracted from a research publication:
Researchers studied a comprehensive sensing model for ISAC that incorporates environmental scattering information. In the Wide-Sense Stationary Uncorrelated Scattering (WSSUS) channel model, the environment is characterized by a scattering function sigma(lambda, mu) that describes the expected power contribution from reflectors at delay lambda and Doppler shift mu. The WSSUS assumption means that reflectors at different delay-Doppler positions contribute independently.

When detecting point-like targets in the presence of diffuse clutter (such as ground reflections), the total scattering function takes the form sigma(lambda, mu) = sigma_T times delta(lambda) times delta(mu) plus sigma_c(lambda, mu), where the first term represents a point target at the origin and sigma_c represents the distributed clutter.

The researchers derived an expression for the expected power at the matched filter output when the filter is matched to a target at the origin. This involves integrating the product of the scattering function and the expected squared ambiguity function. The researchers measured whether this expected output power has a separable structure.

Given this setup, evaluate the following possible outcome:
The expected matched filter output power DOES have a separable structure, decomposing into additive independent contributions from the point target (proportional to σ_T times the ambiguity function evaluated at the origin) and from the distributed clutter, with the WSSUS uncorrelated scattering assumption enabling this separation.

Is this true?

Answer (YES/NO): YES